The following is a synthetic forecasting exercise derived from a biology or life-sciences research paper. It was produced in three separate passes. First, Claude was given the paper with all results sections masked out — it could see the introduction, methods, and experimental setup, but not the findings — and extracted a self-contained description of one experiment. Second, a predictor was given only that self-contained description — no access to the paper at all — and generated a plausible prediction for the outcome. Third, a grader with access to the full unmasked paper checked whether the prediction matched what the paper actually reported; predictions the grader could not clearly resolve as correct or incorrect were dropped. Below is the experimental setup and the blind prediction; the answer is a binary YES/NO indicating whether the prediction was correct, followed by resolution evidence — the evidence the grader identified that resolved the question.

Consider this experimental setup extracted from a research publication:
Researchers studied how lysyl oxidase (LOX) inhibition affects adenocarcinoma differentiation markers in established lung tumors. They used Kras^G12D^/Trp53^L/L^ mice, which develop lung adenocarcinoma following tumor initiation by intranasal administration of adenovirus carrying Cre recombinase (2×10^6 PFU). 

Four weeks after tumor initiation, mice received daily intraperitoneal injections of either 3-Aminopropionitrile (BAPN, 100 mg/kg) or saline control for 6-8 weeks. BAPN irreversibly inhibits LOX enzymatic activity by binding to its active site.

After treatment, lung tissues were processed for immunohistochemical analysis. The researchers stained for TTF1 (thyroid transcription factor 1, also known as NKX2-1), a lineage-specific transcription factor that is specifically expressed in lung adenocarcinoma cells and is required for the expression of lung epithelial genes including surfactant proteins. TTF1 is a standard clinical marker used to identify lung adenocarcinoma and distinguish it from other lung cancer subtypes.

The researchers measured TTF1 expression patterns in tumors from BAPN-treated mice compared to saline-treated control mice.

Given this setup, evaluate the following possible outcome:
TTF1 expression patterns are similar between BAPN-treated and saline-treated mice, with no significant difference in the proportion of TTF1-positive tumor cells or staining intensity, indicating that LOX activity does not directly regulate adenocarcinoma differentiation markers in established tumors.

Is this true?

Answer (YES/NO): NO